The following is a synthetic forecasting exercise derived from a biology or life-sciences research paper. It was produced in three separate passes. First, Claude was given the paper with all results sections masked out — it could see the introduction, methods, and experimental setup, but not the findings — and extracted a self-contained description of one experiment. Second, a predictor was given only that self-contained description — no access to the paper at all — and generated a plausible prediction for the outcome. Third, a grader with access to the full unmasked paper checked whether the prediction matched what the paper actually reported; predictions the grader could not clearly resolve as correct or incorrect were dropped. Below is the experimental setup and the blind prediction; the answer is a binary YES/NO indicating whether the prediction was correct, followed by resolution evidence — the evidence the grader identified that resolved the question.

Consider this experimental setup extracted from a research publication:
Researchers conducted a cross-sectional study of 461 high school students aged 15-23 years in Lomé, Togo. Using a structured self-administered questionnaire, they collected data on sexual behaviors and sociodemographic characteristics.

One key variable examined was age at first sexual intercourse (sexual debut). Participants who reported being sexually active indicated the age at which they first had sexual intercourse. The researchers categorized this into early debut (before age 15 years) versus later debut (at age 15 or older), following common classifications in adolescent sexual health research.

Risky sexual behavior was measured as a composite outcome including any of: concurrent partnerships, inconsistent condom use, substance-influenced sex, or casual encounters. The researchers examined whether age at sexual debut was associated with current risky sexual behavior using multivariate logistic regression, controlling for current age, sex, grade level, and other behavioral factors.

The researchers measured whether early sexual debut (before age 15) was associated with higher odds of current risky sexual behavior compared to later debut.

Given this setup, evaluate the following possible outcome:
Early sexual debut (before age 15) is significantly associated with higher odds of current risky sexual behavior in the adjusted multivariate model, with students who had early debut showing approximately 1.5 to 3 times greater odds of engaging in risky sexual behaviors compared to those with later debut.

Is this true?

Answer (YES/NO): NO